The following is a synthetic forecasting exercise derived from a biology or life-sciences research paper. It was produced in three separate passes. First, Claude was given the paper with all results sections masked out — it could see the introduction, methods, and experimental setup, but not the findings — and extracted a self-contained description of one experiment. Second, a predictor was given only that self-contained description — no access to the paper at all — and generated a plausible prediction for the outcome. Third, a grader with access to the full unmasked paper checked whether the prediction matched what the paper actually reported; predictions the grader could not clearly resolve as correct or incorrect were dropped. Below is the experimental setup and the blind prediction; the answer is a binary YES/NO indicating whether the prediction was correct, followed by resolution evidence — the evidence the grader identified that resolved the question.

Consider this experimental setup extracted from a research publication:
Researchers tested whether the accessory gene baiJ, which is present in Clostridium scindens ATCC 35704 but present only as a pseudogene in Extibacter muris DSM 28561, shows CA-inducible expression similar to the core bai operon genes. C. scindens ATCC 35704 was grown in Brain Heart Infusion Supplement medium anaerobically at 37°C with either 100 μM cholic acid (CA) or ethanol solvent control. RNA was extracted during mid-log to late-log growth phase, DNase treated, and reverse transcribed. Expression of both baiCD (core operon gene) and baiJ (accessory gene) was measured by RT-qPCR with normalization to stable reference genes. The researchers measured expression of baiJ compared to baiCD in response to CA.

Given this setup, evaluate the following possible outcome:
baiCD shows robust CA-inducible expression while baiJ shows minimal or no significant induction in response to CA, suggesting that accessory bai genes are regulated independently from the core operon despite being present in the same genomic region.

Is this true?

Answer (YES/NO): NO